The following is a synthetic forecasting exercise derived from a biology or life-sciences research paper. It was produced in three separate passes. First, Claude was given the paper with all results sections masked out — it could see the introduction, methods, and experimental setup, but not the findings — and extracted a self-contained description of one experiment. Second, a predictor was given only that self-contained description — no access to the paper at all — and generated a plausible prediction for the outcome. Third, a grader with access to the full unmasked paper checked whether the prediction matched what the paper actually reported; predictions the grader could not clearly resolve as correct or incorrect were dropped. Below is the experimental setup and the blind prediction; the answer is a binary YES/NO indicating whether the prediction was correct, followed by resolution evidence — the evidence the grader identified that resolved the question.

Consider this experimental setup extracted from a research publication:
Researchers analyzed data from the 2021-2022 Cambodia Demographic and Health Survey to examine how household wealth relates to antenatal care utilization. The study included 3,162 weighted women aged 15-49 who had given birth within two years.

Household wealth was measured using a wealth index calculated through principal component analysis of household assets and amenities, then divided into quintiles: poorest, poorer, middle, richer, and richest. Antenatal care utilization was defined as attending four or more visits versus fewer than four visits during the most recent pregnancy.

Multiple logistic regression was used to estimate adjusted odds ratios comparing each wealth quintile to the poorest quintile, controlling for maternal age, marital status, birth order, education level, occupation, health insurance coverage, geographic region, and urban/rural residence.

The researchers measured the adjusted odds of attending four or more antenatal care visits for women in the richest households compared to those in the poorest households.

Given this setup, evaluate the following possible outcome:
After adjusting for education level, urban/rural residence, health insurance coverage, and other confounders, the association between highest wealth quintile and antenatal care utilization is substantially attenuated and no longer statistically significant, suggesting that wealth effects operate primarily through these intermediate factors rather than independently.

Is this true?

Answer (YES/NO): NO